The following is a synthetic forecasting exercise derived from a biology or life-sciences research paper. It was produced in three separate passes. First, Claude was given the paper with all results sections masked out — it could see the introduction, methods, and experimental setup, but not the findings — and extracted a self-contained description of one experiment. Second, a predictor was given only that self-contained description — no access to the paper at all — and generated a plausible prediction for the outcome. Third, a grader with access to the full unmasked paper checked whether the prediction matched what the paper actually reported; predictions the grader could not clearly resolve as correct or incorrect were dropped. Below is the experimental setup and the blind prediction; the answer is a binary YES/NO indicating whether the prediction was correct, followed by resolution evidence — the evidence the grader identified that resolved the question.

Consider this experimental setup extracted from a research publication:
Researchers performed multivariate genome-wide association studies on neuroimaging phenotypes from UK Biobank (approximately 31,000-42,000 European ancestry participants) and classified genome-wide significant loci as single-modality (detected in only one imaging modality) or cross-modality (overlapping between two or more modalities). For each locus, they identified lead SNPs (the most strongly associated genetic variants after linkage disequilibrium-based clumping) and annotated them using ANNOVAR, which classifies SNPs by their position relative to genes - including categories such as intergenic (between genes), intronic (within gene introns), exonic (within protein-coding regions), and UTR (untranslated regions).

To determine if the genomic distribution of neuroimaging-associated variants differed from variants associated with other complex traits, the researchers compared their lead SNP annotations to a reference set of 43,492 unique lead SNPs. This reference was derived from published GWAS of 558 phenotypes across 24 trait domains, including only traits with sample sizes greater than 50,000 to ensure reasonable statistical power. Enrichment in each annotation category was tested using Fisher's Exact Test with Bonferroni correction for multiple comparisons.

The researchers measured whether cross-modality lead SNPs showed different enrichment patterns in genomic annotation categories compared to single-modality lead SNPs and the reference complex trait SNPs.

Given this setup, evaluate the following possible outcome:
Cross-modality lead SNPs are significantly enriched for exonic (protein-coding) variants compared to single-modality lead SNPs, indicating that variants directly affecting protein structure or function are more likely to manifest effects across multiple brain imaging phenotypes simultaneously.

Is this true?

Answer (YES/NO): YES